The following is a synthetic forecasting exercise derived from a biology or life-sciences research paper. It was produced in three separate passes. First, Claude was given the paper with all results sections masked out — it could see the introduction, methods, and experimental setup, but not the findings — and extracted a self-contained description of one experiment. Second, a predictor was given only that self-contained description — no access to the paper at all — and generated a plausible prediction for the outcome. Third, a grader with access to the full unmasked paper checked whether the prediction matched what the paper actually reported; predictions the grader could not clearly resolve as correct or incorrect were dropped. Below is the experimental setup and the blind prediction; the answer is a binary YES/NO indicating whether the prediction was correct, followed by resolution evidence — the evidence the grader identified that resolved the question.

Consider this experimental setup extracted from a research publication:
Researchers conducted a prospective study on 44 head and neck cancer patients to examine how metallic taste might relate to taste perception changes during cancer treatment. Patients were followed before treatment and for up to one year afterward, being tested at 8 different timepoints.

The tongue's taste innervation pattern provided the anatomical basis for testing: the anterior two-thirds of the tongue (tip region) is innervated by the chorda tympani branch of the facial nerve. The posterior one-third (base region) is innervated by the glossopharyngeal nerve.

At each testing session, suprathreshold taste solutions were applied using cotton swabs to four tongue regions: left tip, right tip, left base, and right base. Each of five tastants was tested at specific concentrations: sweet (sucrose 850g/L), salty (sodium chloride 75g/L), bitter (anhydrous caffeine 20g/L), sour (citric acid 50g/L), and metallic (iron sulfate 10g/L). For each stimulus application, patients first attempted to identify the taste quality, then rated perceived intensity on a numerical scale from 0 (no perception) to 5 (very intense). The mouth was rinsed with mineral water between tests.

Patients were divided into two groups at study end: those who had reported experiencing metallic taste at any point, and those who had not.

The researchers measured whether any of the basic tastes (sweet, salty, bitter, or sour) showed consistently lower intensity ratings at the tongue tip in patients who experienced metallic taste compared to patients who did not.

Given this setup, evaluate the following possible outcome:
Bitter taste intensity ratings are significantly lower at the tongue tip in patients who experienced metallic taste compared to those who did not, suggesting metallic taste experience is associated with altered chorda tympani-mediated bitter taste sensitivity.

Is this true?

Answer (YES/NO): NO